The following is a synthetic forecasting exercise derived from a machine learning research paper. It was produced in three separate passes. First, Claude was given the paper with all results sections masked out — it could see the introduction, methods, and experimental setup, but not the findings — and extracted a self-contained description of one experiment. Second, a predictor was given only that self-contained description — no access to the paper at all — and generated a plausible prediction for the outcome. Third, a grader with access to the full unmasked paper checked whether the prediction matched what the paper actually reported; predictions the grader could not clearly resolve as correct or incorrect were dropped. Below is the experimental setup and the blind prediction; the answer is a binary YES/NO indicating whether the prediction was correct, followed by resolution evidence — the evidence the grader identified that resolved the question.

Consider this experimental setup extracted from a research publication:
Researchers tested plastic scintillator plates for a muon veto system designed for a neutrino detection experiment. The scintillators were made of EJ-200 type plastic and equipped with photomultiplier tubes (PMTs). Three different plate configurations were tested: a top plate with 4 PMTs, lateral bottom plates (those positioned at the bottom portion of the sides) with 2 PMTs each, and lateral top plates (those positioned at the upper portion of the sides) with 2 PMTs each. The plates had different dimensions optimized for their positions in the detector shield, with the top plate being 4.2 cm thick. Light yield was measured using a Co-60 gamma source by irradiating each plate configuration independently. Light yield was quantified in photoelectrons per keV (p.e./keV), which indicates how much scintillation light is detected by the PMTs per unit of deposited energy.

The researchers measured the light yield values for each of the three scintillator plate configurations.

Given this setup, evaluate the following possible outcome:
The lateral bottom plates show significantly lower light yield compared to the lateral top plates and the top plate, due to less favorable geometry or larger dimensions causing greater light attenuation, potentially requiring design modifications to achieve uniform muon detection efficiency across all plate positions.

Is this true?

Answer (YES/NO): NO